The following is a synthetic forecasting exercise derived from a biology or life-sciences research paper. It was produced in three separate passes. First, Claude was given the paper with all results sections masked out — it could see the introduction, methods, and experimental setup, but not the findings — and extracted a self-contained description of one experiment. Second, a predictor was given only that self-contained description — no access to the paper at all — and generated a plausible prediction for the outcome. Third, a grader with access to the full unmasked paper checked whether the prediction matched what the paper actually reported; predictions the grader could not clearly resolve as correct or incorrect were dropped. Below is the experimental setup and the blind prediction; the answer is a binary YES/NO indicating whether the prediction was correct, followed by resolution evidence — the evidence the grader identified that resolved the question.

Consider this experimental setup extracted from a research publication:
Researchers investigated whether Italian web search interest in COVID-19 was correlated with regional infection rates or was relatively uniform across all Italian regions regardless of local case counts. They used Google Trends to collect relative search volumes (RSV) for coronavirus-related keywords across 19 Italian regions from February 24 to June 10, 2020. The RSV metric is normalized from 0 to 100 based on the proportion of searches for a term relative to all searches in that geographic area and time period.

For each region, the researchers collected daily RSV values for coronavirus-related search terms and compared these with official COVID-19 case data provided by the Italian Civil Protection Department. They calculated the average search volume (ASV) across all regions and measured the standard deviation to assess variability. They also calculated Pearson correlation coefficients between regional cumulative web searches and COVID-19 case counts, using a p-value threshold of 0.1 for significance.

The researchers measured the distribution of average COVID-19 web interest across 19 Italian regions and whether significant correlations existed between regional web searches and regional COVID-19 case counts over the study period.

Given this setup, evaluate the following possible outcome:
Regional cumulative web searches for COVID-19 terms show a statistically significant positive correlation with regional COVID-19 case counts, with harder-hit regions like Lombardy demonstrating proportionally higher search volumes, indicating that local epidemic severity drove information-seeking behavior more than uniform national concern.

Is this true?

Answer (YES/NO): NO